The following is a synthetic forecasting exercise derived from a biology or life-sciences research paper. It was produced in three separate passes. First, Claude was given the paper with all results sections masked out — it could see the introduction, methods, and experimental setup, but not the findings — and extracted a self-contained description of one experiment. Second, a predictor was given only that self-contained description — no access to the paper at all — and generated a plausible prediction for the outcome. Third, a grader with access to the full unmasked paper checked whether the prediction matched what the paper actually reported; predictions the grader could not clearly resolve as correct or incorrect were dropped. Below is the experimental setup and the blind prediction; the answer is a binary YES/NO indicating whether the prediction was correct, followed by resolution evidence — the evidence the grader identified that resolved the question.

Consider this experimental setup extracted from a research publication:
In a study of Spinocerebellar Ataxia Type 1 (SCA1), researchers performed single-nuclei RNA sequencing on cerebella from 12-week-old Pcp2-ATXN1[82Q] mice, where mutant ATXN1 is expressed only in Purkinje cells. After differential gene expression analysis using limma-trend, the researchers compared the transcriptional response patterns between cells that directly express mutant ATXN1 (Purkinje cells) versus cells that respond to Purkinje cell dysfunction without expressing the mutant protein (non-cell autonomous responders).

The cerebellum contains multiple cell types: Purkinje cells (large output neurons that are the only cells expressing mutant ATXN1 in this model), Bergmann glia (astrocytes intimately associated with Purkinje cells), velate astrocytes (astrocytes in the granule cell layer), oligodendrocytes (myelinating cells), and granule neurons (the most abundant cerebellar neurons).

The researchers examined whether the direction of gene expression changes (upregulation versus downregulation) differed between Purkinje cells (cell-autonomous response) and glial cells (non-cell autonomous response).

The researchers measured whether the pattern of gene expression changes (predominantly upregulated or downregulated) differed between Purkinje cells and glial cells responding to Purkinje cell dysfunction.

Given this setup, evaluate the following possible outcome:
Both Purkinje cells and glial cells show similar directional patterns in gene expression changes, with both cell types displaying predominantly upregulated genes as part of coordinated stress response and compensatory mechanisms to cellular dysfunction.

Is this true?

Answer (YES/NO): NO